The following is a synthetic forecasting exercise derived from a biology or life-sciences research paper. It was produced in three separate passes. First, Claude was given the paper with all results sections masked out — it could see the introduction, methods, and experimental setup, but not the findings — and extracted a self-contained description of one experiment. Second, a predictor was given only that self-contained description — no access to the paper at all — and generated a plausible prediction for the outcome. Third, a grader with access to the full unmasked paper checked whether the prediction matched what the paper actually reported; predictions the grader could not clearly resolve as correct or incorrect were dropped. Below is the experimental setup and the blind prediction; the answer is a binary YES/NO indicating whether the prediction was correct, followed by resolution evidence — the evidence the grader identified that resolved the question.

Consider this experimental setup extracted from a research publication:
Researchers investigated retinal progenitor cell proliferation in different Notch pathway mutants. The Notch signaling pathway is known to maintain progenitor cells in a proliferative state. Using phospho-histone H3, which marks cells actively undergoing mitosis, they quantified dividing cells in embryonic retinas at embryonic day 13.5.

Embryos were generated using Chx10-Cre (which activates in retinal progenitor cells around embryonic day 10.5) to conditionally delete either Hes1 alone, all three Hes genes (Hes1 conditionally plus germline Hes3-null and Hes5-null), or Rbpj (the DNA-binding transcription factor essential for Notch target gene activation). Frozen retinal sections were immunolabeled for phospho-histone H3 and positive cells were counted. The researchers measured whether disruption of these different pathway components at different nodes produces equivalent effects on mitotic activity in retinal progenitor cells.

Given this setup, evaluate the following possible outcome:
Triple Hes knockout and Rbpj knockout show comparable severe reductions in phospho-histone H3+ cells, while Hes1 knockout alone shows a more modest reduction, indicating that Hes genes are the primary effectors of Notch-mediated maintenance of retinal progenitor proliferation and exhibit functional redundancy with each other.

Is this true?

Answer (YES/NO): NO